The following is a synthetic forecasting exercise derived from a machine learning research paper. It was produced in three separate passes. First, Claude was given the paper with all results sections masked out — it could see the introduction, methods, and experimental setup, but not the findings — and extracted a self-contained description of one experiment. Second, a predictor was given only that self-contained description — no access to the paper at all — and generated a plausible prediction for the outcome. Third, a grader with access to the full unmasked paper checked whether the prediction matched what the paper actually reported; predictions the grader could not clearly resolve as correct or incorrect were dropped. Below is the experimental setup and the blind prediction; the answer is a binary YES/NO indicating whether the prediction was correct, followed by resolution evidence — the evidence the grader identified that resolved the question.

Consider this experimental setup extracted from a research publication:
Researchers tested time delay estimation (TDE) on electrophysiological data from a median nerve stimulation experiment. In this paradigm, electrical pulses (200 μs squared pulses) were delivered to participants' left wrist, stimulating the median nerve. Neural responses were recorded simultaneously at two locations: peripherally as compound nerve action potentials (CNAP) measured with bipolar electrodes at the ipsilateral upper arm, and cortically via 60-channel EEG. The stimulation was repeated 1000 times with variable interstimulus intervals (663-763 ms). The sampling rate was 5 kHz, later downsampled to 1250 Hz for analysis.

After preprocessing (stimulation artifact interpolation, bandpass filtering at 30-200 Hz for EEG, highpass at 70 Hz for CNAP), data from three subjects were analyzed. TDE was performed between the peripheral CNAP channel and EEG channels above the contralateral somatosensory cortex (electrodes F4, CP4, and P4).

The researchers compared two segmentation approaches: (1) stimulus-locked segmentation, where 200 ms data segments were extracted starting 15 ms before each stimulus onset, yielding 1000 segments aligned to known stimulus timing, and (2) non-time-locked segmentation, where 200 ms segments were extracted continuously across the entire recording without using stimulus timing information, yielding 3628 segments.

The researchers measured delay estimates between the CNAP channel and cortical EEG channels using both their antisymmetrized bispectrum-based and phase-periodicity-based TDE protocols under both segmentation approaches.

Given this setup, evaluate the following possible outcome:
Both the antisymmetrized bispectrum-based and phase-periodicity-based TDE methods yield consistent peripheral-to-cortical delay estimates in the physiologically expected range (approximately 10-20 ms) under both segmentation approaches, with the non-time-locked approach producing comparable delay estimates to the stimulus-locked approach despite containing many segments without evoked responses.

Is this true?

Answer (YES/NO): YES